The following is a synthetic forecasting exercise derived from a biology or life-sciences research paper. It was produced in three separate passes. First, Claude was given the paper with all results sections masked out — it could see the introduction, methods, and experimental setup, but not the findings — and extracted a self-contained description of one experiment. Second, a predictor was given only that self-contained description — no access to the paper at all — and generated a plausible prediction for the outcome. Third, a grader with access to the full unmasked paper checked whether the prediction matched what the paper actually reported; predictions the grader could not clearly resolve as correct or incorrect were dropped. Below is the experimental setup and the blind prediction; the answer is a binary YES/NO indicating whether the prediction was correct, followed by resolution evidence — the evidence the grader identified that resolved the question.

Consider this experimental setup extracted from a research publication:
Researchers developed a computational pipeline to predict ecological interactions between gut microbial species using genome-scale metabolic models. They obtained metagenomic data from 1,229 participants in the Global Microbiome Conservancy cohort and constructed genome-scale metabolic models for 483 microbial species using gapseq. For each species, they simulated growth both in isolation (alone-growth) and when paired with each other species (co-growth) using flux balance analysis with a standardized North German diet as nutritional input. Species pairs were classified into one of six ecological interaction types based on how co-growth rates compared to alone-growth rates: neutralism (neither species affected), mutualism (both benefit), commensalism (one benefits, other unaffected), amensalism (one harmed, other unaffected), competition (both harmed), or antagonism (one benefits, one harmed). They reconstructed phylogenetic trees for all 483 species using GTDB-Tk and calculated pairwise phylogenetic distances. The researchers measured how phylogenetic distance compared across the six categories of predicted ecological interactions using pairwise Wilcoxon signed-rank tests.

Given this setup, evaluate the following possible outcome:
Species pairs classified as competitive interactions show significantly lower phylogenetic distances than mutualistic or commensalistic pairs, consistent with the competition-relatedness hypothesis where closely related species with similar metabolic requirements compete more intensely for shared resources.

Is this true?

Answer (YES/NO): NO